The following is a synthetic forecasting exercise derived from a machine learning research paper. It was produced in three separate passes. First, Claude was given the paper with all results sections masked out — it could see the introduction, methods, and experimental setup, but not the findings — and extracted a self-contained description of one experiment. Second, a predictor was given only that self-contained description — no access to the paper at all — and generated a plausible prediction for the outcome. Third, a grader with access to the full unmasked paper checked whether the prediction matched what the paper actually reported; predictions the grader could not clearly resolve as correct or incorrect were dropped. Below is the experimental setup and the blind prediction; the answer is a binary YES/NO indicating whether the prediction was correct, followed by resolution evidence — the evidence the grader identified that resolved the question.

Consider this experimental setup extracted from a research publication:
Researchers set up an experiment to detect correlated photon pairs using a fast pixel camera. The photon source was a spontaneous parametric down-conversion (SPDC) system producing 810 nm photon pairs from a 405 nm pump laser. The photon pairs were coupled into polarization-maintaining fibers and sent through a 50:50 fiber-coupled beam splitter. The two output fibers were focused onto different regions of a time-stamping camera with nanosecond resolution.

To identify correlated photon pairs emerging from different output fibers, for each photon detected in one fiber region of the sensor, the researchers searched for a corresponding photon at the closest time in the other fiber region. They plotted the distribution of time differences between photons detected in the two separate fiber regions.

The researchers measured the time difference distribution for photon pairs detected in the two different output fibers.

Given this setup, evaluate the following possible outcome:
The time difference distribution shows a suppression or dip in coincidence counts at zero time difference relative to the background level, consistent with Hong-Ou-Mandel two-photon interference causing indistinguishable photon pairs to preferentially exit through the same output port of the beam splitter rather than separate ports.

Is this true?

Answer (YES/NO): NO